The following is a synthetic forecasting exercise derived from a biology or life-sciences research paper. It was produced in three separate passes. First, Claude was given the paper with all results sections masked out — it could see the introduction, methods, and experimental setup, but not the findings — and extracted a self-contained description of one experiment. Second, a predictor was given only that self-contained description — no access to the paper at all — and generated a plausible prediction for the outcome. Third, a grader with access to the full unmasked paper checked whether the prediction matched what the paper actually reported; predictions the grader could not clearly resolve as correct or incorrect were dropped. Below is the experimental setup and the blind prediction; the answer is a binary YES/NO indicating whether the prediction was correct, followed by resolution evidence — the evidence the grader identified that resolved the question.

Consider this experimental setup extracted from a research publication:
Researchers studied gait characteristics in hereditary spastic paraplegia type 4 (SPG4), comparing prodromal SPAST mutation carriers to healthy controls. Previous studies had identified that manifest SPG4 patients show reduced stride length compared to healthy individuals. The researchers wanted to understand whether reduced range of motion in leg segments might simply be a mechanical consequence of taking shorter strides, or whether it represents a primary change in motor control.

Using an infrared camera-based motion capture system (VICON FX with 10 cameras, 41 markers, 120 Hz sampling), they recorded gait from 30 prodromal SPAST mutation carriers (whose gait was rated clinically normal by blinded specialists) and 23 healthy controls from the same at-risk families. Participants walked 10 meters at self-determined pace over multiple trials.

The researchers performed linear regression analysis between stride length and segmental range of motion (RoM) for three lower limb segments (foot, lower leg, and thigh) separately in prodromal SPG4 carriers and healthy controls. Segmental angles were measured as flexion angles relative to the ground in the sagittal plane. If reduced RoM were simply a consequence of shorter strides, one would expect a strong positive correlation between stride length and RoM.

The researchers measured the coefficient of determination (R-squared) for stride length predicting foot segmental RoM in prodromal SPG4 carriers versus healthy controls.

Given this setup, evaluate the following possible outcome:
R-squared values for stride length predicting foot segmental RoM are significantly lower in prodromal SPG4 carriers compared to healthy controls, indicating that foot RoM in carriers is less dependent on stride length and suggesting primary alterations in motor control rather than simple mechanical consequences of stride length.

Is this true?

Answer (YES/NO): NO